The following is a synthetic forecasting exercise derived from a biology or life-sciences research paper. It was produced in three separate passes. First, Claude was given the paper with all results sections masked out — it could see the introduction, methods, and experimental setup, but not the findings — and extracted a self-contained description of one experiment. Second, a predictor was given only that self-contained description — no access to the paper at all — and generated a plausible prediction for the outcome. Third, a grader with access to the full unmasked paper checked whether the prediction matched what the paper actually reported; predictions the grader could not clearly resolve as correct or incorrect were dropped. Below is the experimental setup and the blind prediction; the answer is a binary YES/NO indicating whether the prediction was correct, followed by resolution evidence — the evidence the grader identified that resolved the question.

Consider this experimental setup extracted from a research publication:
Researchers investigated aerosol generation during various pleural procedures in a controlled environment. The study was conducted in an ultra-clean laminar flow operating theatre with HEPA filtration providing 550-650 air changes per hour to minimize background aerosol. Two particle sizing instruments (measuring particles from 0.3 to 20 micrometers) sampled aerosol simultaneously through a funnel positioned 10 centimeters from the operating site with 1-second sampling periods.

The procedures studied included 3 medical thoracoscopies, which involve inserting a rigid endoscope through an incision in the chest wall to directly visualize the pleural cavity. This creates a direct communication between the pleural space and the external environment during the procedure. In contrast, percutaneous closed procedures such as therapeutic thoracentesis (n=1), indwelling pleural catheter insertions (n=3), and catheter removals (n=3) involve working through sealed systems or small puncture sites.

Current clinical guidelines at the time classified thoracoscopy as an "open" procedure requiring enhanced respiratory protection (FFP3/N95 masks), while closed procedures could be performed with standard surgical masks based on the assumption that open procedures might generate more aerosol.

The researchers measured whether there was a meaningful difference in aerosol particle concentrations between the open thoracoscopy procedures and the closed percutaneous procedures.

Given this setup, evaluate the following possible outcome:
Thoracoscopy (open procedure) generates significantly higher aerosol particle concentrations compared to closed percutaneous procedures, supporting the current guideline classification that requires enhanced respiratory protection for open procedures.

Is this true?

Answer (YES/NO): NO